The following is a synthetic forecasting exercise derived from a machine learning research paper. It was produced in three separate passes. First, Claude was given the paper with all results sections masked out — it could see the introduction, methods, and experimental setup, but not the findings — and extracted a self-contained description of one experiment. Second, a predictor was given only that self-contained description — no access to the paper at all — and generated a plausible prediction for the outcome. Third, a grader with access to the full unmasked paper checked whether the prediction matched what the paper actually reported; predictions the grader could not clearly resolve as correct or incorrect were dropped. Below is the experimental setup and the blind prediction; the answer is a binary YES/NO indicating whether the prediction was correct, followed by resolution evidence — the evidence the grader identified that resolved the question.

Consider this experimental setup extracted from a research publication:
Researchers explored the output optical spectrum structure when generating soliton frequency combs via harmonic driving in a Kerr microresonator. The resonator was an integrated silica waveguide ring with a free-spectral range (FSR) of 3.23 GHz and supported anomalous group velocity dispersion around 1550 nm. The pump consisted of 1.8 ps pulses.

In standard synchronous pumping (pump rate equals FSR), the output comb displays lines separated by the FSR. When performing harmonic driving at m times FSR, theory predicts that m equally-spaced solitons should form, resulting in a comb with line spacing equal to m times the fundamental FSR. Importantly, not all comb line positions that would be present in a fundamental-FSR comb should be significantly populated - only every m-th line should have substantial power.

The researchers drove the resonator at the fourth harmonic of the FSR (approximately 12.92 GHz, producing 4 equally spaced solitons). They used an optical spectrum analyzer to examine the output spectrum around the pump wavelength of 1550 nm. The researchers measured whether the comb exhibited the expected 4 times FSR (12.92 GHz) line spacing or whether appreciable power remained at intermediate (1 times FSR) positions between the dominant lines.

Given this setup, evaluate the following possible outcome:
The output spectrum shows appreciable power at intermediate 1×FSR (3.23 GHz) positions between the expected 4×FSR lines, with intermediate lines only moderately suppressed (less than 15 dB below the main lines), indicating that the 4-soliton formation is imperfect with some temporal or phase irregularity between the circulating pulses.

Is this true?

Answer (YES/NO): NO